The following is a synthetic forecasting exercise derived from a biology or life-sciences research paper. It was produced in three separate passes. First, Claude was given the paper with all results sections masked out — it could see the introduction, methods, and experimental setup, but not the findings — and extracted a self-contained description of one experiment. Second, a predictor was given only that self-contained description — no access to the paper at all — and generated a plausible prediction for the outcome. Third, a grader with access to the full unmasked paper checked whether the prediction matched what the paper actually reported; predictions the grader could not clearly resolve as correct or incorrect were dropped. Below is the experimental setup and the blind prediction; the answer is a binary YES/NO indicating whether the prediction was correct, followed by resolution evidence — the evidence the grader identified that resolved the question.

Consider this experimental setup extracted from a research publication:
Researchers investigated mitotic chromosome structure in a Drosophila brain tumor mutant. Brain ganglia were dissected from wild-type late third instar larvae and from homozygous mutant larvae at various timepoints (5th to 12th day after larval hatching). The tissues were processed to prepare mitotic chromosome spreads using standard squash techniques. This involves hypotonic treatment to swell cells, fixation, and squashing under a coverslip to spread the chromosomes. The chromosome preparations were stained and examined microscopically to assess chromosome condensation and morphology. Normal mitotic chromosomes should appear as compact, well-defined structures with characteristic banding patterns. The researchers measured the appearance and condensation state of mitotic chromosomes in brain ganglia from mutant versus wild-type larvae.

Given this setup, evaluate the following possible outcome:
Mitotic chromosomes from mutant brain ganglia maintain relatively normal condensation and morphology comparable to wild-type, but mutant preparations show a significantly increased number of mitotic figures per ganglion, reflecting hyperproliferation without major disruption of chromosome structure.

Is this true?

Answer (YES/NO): NO